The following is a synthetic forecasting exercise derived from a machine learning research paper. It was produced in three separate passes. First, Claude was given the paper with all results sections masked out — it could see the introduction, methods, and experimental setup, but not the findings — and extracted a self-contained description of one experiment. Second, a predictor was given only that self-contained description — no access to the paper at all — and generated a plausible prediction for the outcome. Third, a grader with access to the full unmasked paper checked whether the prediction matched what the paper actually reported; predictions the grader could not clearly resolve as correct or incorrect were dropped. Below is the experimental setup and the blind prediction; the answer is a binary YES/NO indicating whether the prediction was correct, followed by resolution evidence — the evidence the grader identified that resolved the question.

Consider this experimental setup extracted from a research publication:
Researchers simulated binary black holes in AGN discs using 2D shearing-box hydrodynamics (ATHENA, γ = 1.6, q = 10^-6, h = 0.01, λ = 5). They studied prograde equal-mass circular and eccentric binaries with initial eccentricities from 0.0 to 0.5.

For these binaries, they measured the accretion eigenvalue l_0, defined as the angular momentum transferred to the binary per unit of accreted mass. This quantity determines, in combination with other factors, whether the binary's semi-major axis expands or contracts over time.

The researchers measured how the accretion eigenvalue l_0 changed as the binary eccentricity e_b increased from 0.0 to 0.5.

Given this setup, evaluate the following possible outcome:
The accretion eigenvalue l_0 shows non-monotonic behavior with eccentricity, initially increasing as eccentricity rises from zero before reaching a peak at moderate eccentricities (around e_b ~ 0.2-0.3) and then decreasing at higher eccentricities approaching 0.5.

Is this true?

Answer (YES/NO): NO